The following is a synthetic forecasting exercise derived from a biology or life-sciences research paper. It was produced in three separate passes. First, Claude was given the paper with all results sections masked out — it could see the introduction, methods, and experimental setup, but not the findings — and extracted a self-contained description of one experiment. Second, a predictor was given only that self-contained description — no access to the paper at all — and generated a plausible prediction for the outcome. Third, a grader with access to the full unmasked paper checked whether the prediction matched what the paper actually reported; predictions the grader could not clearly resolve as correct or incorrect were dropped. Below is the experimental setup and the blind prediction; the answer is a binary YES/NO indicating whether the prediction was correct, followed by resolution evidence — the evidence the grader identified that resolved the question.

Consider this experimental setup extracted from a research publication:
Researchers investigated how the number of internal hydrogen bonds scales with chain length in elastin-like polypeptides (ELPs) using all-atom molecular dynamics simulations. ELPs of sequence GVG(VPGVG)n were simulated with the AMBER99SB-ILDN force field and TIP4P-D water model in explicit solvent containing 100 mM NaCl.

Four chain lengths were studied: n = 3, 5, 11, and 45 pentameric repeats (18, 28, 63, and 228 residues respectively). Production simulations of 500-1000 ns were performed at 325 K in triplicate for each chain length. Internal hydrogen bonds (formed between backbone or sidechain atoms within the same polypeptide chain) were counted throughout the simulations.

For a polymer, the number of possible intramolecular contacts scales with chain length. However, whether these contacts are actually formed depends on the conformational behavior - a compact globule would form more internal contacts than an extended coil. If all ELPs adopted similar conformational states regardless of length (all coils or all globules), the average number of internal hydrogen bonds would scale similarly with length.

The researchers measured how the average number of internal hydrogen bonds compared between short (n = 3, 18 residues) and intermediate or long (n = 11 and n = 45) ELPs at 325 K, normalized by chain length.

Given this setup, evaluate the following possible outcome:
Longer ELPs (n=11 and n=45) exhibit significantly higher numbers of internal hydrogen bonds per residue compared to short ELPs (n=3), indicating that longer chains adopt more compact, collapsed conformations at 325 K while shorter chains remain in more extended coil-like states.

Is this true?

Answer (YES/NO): YES